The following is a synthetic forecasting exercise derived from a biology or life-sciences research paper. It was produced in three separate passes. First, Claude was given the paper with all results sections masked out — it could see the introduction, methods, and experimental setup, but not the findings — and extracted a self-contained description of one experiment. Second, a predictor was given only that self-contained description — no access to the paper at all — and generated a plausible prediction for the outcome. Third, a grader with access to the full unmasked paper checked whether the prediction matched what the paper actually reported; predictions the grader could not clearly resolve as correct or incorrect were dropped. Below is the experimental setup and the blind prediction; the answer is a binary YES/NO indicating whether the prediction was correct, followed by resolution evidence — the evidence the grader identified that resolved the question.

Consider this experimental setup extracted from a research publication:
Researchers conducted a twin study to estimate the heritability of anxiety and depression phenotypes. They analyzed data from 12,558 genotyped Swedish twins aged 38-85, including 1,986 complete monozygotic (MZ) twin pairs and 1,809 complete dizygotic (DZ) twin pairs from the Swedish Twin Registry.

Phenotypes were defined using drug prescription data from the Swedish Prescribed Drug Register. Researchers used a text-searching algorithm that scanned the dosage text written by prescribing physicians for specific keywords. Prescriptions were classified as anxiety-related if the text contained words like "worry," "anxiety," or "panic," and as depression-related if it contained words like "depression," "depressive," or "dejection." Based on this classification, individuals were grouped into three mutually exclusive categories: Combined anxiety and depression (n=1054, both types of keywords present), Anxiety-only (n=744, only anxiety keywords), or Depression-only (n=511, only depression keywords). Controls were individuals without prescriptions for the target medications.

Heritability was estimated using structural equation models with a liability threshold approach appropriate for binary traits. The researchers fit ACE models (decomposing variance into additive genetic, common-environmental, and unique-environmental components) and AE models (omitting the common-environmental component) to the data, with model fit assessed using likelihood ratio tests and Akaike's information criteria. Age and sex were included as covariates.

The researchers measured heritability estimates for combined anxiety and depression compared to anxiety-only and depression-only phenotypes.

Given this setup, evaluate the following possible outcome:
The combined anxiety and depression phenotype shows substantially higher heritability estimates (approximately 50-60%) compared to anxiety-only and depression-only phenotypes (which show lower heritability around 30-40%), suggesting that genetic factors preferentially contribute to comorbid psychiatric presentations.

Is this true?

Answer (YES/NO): NO